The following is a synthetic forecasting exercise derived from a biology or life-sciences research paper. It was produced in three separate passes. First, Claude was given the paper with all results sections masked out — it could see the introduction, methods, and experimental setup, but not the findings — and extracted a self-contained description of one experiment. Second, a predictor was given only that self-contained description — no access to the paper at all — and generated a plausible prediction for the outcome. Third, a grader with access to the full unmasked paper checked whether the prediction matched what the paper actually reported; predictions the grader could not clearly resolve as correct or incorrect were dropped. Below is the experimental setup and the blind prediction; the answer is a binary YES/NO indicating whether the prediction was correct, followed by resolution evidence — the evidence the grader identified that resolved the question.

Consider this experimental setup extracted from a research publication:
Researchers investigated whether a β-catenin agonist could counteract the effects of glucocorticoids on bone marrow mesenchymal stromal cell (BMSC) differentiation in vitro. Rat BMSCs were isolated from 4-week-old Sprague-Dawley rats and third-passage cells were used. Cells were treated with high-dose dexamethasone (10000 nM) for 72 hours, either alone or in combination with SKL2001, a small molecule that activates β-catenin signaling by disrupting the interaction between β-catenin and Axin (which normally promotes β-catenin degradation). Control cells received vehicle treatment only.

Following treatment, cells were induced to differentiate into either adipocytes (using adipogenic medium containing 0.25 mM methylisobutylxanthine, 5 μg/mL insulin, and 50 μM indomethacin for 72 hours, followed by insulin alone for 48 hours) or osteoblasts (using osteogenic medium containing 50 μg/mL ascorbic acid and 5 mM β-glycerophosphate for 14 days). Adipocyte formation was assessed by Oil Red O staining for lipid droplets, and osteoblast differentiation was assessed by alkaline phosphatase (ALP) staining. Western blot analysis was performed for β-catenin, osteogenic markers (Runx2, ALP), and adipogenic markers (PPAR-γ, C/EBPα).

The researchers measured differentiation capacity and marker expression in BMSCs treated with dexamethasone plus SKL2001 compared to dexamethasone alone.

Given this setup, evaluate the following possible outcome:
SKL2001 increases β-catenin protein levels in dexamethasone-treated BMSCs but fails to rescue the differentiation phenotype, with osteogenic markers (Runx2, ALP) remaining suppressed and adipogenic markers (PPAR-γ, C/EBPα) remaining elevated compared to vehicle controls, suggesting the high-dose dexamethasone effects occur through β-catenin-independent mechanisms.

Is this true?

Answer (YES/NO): NO